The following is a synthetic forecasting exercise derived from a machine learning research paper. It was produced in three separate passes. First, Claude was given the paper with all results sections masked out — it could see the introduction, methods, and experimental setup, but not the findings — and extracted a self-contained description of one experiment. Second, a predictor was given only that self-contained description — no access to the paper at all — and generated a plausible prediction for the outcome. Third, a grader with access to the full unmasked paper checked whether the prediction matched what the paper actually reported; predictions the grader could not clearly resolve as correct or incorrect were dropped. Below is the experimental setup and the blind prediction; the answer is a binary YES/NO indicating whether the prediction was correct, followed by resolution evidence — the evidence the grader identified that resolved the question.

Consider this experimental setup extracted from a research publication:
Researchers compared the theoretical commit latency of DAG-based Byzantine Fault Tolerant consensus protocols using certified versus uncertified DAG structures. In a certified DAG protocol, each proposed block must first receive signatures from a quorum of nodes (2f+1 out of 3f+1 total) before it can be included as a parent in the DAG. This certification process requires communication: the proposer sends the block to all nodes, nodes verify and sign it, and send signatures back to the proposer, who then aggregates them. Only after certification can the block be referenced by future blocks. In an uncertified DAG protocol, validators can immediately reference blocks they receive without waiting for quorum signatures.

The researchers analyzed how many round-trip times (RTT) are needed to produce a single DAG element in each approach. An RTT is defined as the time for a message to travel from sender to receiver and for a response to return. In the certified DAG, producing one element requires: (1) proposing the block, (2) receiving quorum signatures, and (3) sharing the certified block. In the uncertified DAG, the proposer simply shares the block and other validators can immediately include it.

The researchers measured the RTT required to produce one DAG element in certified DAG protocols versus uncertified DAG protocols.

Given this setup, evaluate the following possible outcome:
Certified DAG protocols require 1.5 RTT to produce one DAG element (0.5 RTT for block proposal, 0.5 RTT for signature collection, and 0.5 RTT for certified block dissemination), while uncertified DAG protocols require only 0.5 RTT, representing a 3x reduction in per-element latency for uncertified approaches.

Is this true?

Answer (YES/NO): YES